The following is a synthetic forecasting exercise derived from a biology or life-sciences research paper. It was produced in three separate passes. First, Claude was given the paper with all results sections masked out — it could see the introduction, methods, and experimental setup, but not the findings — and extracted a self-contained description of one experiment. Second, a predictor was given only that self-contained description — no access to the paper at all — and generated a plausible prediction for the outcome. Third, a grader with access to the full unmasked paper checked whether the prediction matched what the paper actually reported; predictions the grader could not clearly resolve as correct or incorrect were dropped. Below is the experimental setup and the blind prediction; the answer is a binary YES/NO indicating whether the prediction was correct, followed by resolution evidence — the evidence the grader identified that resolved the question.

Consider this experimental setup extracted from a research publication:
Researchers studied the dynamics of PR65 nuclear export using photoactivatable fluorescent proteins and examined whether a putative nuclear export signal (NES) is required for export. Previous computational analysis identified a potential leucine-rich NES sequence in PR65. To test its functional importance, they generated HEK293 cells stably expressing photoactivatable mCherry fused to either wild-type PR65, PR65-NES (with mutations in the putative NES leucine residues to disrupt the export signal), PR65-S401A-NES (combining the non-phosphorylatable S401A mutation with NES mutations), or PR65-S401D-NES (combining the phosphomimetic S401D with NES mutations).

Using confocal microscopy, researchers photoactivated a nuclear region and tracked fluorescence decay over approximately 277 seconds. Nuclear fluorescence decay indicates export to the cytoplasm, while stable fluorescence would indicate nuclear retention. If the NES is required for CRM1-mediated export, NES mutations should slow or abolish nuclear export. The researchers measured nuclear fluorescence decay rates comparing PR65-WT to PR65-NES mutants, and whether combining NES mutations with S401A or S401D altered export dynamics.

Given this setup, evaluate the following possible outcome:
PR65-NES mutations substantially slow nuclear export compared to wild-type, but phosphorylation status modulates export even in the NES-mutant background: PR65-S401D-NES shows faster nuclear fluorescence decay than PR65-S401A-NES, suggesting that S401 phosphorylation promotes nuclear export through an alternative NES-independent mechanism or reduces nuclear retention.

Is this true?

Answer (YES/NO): NO